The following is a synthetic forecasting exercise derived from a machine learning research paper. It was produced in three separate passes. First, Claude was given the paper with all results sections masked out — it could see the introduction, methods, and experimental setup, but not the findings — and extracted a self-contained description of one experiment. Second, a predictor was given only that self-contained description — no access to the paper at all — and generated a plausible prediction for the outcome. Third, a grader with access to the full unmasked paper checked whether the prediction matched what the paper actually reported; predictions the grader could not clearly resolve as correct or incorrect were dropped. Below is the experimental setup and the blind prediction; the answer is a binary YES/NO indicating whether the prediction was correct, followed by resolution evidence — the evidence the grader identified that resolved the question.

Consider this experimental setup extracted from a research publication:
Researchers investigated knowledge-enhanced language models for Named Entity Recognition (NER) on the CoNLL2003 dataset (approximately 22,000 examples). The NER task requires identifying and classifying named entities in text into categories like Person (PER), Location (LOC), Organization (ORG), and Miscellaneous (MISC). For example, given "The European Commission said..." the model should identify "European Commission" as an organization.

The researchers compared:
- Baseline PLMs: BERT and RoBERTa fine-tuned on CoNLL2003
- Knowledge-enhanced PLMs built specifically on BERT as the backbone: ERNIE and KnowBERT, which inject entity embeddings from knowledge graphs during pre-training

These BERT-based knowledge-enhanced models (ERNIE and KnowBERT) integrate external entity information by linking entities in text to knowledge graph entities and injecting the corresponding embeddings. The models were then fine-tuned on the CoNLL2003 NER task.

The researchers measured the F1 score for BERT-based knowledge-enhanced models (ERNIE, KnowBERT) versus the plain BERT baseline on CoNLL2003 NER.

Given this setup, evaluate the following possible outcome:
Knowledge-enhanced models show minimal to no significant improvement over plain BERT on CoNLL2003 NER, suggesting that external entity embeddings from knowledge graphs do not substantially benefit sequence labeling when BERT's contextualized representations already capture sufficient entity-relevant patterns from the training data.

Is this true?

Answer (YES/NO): NO